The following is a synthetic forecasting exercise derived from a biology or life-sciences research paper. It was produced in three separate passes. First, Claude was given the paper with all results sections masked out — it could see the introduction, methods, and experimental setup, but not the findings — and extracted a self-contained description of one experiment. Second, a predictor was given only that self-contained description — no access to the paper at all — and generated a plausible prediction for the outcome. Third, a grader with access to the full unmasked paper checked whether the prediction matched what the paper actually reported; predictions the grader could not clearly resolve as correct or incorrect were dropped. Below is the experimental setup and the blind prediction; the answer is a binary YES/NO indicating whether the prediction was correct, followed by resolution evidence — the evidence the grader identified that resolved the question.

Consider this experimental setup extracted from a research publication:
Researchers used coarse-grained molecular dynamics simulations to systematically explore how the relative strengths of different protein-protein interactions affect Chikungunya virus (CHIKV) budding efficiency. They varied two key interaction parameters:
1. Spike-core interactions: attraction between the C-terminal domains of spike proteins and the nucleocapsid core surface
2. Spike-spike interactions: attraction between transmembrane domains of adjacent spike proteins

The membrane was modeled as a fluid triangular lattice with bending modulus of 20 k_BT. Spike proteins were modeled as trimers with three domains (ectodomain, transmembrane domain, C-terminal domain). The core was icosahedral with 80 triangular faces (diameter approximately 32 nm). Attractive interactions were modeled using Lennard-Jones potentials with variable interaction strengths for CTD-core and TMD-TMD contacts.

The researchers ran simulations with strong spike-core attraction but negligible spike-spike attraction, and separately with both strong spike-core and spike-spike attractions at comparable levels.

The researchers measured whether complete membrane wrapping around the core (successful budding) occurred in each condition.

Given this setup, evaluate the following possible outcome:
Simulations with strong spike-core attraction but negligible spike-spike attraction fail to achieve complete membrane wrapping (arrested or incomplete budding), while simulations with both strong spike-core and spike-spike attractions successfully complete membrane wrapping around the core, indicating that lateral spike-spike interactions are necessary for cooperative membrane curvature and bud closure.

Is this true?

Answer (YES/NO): NO